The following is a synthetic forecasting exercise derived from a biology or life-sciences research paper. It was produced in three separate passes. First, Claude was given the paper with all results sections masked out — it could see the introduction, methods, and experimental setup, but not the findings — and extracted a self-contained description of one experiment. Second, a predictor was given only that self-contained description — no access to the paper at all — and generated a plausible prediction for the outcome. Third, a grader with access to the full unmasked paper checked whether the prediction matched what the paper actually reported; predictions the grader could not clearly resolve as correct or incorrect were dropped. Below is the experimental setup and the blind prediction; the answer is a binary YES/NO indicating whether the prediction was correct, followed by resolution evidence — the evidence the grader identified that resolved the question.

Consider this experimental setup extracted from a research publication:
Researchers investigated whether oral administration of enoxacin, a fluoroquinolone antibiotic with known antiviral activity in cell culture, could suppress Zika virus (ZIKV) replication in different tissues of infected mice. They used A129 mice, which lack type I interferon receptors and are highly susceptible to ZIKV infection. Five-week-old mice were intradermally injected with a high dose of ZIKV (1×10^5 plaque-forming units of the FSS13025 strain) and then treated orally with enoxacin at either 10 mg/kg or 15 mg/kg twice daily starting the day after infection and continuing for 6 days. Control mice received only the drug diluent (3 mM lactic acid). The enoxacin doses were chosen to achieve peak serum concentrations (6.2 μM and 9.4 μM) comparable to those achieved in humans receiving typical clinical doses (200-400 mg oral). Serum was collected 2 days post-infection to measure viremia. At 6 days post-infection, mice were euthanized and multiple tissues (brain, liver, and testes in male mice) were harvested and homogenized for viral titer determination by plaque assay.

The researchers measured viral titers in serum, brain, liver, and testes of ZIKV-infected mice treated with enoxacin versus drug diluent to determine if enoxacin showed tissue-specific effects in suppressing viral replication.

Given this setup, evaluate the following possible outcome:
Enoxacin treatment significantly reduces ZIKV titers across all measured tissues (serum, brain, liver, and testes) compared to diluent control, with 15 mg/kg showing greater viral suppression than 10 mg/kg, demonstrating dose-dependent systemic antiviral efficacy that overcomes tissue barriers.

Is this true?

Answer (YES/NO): NO